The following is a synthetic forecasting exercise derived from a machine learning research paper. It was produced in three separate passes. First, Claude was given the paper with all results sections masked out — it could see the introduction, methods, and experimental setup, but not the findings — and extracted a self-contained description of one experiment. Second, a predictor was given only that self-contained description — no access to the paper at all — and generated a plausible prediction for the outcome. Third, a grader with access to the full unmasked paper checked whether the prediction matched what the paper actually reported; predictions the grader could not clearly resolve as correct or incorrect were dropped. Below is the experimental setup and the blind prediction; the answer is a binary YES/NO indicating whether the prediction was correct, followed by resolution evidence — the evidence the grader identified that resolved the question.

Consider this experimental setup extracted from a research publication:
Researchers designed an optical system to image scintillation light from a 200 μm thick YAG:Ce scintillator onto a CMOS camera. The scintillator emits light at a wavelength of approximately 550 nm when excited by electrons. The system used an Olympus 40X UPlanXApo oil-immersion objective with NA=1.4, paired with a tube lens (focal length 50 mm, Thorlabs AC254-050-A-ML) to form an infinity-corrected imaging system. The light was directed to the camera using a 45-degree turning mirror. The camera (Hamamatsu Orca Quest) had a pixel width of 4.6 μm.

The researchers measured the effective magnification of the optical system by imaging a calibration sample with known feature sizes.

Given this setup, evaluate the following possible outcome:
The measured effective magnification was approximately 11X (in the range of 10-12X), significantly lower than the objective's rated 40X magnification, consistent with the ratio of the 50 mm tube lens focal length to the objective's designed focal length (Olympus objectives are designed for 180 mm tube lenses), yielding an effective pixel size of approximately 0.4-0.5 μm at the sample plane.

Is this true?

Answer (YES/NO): YES